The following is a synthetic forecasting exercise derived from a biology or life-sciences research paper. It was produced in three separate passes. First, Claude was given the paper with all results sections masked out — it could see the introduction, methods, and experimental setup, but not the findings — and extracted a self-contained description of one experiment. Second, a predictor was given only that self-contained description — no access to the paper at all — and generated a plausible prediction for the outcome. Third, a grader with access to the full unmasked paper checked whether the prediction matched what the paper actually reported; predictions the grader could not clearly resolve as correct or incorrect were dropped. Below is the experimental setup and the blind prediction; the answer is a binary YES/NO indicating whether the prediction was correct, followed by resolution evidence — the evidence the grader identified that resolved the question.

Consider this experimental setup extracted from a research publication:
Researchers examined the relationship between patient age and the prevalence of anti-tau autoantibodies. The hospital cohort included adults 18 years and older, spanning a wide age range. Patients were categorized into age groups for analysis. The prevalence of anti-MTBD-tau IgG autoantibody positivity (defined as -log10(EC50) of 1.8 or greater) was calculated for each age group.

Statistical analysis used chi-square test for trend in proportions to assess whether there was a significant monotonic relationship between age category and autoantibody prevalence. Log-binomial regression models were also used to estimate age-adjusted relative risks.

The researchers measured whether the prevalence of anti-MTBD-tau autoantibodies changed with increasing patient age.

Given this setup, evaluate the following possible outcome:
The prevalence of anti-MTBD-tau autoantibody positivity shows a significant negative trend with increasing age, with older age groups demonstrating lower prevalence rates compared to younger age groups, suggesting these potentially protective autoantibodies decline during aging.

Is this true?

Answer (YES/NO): NO